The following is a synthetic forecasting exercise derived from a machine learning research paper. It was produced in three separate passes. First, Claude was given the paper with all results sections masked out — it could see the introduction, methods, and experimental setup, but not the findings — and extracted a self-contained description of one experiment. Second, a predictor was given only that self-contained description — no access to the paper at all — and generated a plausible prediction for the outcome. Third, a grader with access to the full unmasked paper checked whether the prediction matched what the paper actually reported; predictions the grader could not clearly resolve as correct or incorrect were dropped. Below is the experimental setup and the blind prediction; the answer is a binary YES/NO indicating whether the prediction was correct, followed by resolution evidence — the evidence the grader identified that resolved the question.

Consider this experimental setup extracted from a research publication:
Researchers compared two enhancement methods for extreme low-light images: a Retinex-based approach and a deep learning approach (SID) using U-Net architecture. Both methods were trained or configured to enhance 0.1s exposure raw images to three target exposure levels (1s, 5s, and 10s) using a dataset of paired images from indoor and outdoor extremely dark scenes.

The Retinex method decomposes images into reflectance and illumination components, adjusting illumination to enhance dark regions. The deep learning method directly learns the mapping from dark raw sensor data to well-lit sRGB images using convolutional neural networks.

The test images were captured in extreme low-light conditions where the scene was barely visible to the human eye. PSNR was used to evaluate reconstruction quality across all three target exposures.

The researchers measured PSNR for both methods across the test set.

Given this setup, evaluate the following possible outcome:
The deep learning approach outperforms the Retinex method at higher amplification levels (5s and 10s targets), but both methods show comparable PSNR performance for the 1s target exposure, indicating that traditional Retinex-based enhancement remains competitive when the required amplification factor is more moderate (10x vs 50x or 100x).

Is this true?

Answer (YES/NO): NO